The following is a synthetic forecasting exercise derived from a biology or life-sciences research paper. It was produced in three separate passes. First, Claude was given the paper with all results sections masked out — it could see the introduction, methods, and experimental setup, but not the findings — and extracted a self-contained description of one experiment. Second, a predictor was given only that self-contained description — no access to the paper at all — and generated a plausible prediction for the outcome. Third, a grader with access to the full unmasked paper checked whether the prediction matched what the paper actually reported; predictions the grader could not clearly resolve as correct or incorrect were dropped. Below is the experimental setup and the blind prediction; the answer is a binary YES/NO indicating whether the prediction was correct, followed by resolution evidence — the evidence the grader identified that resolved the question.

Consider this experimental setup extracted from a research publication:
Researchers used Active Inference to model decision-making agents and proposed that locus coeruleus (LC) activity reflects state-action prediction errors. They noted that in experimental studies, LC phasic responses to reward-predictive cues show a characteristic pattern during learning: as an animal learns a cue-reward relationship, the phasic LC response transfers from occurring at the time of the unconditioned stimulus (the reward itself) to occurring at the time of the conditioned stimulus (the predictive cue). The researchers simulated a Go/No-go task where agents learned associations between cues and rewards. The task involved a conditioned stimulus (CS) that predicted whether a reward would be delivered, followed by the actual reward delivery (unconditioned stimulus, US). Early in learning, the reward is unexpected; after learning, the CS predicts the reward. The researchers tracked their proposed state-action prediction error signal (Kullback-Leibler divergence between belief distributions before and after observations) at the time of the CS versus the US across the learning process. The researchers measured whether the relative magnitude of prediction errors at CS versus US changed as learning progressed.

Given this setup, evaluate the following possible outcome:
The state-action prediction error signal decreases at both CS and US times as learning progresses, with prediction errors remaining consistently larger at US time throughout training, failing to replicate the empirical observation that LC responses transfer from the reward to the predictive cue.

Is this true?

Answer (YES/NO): NO